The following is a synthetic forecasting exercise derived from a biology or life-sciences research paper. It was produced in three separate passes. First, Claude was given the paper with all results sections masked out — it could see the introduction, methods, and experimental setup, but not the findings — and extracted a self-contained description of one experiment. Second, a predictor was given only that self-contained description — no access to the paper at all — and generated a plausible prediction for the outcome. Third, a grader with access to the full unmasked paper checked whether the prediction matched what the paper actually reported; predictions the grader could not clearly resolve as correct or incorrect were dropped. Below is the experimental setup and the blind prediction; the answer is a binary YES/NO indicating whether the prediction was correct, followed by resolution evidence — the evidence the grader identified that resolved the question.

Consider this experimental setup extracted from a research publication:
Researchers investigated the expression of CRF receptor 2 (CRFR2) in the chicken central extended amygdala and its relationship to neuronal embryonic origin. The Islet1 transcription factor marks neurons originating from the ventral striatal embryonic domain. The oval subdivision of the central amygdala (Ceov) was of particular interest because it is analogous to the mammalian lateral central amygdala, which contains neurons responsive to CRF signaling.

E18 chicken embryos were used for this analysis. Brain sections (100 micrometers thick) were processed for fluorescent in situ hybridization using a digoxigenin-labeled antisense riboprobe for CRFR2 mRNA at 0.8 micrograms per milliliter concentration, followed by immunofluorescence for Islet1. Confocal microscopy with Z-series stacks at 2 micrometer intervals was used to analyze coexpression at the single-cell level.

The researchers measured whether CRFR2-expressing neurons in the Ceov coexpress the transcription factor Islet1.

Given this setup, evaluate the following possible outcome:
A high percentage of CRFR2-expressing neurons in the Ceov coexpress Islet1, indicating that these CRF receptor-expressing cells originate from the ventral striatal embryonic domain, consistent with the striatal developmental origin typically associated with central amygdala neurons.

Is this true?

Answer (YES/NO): YES